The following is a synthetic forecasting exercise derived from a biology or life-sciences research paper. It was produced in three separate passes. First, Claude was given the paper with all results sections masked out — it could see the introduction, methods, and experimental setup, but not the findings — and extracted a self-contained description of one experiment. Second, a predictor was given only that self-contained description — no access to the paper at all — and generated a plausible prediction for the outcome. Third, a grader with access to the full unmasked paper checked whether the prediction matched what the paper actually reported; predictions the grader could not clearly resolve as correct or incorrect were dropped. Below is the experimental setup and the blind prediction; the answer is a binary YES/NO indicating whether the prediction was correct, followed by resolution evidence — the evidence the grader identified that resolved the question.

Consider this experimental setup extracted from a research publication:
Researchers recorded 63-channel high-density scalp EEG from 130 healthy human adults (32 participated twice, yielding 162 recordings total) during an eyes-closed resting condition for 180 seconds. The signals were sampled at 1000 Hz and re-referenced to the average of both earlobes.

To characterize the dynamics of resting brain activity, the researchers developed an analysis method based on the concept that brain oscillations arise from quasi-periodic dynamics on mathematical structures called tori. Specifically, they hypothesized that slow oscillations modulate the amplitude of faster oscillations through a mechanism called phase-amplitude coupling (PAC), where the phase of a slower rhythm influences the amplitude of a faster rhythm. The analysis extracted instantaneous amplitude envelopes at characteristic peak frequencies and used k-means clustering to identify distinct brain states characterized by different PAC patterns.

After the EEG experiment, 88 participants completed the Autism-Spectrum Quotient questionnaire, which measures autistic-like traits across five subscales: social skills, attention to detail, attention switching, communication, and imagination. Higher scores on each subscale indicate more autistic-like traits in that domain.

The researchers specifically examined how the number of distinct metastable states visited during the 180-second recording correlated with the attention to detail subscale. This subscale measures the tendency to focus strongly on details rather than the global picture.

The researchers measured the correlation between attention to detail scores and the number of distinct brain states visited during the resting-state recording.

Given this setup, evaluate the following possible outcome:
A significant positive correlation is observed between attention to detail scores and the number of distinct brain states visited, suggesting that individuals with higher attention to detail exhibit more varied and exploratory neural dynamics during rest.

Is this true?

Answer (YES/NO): NO